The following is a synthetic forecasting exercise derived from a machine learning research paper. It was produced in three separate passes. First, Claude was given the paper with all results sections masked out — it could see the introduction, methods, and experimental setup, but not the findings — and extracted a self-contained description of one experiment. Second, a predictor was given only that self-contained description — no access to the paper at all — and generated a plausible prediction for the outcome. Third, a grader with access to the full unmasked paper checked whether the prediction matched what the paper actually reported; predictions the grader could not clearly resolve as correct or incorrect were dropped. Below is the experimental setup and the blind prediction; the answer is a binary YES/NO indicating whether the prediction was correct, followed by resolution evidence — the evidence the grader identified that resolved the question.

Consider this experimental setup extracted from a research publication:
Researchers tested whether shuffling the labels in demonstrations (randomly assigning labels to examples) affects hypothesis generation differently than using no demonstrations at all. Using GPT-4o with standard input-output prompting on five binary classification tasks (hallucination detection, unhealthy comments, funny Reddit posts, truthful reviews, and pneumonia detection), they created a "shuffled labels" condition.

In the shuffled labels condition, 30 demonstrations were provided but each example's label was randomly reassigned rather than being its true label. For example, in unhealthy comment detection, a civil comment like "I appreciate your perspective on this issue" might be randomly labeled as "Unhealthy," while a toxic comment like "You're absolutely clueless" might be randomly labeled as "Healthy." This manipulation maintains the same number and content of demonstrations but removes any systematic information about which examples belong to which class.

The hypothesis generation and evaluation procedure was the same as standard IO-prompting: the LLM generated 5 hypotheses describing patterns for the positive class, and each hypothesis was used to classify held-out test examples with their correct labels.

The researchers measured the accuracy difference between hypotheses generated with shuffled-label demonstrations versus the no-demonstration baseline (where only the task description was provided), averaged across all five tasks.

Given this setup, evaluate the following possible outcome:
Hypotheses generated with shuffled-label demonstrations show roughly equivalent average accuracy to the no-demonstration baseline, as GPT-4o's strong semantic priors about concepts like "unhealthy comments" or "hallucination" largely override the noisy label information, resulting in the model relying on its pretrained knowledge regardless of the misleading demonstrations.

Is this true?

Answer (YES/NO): YES